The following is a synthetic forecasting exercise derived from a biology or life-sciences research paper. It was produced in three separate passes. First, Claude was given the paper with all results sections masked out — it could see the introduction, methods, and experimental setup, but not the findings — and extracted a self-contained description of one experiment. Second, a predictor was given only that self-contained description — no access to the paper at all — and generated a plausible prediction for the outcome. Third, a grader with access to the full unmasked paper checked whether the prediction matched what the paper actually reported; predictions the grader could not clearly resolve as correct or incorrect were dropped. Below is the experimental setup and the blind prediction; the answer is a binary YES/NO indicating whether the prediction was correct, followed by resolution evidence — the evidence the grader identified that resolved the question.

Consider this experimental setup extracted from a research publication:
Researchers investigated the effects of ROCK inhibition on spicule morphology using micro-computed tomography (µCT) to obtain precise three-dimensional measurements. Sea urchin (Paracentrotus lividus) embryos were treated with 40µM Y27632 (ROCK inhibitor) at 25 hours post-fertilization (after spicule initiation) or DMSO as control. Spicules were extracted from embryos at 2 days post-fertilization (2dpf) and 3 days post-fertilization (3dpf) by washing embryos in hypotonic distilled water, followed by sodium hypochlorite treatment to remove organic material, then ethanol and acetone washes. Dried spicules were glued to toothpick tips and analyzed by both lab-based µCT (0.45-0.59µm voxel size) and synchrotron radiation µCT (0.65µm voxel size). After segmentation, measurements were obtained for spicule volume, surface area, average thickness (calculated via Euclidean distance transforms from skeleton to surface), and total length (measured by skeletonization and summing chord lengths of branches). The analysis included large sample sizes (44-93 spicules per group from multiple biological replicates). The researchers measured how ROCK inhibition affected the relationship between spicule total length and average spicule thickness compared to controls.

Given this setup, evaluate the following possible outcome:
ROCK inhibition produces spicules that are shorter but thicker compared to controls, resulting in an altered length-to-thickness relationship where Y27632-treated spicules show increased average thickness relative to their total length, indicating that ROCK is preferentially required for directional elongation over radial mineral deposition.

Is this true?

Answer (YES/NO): YES